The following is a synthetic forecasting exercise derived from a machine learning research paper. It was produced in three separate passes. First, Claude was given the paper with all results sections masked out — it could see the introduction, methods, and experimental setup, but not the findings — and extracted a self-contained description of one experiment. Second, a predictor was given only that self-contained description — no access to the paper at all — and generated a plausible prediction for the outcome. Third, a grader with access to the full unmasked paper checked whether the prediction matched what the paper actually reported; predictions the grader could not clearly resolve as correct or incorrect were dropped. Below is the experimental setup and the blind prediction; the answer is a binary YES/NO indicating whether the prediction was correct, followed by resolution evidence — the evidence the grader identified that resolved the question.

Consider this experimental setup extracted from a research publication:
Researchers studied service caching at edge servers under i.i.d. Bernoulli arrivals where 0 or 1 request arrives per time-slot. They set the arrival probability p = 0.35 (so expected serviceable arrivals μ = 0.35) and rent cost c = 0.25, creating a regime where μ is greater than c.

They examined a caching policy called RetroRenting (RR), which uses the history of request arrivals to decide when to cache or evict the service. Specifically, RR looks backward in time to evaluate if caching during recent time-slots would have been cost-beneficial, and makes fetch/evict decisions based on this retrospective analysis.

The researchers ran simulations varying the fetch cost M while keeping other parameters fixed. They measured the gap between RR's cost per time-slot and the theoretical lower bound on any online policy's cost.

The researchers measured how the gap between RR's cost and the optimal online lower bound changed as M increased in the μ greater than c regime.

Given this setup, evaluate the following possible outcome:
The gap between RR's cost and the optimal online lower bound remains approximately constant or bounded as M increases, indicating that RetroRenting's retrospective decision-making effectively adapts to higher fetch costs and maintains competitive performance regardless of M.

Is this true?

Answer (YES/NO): NO